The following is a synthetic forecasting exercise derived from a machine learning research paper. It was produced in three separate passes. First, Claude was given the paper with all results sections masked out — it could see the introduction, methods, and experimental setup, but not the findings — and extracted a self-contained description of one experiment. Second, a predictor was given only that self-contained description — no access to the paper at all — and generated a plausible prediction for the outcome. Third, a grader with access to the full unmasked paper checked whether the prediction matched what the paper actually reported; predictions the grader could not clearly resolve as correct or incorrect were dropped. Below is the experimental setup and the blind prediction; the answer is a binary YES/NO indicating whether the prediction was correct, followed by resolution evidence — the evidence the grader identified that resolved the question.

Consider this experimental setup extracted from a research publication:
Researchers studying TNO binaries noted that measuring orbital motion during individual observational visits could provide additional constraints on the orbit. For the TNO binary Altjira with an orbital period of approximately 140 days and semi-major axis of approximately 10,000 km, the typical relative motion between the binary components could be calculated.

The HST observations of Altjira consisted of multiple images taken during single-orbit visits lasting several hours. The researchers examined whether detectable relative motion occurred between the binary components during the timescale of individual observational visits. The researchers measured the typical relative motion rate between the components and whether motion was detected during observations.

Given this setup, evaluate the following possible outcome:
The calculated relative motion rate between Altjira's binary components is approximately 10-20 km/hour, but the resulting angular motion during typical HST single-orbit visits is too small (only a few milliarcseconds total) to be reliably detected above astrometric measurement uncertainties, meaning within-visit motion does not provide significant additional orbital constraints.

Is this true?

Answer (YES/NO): YES